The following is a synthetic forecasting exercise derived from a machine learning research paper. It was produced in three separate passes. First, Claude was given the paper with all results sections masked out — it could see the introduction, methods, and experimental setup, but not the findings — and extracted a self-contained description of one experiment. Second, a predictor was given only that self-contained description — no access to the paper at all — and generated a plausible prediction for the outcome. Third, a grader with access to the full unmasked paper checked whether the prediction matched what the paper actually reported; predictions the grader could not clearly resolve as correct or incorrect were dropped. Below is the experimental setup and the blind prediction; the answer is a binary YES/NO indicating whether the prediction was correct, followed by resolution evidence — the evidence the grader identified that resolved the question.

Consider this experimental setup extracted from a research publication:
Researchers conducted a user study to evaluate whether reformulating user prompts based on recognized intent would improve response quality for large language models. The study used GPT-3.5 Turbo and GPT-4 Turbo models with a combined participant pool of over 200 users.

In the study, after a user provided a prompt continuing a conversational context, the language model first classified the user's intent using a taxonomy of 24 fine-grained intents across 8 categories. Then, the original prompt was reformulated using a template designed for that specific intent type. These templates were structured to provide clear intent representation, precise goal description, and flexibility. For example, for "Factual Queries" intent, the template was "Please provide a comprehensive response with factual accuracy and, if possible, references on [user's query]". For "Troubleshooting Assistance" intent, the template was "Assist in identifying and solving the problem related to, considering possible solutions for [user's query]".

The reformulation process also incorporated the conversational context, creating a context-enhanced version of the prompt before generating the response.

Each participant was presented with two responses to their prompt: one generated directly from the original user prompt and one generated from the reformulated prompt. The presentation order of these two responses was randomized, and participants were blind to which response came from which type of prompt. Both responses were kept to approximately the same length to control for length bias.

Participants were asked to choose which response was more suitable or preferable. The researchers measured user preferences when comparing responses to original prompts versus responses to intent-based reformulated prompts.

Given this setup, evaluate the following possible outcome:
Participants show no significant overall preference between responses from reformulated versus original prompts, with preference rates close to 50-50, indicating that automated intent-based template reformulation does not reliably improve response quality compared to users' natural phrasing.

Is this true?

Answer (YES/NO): NO